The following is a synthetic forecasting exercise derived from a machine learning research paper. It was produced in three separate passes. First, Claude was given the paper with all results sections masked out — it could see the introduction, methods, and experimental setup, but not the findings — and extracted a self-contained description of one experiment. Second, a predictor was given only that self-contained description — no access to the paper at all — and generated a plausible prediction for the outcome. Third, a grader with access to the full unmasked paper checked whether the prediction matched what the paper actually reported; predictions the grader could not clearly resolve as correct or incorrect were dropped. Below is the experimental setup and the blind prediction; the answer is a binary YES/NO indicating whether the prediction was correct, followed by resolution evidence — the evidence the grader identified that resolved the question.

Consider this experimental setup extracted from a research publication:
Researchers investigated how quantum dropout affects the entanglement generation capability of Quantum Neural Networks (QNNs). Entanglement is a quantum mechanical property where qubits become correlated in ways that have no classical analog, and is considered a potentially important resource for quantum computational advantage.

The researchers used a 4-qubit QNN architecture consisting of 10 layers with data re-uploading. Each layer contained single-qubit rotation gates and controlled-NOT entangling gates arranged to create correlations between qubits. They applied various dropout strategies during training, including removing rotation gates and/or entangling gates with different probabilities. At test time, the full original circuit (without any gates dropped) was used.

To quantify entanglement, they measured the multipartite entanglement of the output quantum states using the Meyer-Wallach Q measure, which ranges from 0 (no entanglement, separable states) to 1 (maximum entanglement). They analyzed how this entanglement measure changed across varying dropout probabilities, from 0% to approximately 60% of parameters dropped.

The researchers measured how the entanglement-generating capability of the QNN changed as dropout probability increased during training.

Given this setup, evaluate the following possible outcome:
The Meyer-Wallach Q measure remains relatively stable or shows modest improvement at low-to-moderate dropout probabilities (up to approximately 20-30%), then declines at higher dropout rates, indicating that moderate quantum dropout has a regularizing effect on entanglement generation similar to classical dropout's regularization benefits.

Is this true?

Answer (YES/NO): NO